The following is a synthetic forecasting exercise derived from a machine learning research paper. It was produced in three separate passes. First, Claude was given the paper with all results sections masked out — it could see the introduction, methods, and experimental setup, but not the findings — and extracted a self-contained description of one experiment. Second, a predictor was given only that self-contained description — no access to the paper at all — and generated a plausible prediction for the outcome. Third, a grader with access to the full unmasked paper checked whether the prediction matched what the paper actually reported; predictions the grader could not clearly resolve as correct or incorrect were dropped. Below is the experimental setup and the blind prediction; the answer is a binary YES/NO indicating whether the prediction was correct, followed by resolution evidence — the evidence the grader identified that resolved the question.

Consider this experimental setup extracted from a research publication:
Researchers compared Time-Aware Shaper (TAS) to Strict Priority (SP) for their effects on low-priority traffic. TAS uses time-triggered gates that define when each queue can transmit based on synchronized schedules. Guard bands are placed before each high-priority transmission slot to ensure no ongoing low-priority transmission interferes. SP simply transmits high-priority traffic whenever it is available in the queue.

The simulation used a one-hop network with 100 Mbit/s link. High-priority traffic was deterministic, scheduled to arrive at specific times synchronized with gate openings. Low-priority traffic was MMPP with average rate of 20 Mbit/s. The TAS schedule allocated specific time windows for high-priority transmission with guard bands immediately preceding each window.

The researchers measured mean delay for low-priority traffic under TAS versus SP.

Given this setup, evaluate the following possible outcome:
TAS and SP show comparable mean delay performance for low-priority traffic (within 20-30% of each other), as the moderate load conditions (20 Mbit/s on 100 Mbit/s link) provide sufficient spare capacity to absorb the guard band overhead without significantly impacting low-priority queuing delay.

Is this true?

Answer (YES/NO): NO